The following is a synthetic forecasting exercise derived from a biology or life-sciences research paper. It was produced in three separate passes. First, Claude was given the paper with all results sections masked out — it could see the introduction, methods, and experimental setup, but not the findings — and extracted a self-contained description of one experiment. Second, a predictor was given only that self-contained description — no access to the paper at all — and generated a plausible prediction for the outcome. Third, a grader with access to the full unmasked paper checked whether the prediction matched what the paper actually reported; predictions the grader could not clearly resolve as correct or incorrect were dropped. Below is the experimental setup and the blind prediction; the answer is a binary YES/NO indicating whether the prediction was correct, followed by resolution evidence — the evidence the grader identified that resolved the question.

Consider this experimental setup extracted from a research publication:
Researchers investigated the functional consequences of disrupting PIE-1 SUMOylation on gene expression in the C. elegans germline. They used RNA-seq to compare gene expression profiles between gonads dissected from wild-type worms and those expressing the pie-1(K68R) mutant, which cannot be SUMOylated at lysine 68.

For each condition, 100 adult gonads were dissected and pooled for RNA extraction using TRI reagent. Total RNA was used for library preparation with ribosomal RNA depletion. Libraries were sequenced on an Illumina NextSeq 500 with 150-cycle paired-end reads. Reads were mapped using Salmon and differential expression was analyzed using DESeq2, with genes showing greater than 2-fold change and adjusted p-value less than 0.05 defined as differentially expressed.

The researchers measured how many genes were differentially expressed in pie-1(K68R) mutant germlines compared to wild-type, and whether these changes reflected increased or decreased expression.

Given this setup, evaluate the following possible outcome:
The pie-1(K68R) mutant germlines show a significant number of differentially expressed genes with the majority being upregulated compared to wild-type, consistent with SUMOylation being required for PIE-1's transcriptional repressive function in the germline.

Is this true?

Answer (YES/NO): NO